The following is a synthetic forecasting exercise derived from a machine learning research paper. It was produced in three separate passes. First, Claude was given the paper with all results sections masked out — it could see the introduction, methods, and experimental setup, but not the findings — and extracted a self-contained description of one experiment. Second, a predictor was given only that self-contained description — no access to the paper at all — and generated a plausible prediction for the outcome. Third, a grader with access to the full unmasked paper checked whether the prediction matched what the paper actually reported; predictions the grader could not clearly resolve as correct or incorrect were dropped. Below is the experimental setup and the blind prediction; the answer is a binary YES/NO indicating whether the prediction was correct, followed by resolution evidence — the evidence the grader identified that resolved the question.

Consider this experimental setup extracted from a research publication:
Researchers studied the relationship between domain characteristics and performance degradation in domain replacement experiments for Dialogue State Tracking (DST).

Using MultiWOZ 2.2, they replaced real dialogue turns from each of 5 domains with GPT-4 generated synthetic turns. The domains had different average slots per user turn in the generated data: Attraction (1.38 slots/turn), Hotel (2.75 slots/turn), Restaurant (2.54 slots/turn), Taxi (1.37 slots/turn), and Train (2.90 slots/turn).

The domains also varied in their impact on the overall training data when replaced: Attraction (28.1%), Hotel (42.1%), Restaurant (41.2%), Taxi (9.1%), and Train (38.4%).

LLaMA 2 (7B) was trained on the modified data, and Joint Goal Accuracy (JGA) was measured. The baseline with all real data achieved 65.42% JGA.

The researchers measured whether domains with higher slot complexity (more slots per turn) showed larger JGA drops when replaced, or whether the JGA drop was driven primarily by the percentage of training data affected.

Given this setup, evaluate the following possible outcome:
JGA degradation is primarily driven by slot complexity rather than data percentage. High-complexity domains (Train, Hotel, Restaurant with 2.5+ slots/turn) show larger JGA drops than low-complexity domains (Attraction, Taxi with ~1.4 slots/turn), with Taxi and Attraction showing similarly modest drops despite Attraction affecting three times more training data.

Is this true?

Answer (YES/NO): NO